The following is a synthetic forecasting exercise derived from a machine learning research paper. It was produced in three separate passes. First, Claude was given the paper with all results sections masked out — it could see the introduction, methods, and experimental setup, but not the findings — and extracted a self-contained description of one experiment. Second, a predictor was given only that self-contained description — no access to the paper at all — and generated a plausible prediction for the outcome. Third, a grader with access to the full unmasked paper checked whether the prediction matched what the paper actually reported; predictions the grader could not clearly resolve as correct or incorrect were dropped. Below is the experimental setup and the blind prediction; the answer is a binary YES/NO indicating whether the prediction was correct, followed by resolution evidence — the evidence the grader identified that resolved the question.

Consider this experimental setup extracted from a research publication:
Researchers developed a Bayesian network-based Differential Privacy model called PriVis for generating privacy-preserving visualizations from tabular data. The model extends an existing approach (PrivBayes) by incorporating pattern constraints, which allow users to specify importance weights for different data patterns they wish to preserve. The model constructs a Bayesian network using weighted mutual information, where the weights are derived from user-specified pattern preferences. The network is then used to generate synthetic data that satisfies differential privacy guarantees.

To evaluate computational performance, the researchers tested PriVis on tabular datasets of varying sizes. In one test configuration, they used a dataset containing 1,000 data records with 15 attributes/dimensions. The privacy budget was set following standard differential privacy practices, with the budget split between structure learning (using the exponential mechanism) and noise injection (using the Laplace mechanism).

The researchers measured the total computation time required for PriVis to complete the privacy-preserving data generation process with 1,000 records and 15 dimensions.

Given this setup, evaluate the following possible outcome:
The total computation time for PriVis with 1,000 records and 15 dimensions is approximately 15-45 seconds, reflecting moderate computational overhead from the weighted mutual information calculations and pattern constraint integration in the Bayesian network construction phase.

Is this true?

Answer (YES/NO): NO